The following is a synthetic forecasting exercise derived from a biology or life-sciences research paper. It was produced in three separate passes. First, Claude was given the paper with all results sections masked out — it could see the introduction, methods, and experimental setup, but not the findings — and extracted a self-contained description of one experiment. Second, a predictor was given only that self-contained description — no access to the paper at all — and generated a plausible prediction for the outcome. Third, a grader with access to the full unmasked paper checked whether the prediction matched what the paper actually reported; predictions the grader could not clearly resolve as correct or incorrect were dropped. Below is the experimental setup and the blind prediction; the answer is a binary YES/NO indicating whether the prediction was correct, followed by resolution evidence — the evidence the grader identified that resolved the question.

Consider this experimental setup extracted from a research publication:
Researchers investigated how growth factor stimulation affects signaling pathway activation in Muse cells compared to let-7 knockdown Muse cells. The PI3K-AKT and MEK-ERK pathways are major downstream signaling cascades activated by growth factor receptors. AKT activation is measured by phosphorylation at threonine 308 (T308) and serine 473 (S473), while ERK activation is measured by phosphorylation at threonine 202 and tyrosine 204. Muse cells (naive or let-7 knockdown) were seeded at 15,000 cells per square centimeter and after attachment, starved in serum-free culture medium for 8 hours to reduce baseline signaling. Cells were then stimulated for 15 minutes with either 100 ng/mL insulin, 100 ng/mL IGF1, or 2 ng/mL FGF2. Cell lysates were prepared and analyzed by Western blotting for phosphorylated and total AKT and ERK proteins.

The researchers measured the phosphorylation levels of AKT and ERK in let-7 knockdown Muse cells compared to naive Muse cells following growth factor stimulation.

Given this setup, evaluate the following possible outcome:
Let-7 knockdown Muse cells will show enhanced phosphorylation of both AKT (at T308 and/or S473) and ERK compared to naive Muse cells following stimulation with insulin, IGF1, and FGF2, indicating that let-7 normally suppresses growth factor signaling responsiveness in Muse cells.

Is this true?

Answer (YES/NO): NO